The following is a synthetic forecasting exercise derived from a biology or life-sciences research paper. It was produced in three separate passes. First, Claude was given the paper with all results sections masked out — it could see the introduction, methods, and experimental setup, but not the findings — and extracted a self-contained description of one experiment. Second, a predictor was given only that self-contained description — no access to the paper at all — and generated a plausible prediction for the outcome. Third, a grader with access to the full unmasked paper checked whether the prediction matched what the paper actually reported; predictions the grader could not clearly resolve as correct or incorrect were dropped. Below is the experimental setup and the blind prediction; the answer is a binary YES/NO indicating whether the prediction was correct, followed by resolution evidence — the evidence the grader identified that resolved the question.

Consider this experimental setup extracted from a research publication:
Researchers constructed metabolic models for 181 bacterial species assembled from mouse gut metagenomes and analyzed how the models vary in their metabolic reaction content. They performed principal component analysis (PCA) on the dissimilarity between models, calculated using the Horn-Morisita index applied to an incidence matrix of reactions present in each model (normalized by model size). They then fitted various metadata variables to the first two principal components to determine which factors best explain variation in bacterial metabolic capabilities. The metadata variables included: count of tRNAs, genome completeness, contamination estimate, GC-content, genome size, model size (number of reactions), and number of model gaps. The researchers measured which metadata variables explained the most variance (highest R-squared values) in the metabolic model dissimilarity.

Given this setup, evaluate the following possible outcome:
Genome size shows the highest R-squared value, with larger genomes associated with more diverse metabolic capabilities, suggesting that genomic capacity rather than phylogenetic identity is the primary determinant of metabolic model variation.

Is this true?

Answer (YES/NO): NO